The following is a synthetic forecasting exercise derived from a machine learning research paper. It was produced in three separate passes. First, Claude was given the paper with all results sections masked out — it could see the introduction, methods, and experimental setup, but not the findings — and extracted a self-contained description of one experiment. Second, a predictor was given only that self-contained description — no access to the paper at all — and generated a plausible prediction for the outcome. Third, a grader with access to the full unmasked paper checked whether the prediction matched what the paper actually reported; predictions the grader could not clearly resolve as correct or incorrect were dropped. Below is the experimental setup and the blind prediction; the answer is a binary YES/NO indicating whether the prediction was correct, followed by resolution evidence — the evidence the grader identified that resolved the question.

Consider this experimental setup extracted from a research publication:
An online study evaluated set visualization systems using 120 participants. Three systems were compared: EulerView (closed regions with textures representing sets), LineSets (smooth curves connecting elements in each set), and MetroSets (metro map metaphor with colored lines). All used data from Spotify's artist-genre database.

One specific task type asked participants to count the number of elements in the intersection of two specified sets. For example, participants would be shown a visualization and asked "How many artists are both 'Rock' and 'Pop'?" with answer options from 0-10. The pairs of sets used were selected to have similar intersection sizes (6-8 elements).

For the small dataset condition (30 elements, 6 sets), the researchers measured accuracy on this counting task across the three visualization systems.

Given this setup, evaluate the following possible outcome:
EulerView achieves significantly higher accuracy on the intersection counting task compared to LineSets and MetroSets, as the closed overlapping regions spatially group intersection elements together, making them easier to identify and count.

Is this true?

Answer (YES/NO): NO